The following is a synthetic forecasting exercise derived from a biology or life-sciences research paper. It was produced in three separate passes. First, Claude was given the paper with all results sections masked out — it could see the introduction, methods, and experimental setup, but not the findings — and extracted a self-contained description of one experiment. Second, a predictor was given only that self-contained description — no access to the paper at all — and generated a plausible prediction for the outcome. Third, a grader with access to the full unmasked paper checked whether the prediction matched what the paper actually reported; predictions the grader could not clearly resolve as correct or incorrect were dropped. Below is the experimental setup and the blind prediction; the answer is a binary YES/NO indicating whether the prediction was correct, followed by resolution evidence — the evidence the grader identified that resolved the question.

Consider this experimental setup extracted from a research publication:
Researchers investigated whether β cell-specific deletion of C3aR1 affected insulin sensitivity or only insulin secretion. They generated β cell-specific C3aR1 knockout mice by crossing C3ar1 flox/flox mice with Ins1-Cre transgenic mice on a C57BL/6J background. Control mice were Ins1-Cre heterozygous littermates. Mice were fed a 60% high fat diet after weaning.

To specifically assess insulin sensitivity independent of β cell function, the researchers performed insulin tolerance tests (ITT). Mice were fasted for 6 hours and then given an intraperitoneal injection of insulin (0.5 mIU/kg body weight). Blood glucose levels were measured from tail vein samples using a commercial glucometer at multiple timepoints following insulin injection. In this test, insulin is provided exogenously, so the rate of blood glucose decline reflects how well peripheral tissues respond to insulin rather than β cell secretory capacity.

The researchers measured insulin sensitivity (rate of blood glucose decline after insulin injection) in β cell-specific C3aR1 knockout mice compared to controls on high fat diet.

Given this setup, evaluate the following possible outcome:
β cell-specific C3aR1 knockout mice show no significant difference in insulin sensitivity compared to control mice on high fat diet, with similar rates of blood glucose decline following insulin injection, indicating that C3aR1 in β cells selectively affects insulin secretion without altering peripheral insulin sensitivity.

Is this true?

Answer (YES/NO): YES